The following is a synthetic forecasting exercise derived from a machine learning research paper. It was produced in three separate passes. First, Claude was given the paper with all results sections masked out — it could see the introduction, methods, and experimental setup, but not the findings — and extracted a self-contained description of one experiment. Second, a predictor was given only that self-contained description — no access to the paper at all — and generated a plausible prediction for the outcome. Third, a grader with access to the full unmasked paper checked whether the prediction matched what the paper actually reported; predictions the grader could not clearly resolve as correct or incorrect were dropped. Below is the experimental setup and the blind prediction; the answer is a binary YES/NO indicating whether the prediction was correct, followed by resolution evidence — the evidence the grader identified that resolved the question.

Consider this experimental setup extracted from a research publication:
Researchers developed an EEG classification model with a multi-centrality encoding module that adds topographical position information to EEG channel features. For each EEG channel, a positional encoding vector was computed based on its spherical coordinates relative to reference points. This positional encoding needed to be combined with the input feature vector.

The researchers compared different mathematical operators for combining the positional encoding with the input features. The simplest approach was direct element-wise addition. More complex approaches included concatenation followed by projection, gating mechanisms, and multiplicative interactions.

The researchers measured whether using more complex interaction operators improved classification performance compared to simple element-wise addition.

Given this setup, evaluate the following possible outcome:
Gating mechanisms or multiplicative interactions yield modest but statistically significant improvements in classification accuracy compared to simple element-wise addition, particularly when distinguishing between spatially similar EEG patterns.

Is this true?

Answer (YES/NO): NO